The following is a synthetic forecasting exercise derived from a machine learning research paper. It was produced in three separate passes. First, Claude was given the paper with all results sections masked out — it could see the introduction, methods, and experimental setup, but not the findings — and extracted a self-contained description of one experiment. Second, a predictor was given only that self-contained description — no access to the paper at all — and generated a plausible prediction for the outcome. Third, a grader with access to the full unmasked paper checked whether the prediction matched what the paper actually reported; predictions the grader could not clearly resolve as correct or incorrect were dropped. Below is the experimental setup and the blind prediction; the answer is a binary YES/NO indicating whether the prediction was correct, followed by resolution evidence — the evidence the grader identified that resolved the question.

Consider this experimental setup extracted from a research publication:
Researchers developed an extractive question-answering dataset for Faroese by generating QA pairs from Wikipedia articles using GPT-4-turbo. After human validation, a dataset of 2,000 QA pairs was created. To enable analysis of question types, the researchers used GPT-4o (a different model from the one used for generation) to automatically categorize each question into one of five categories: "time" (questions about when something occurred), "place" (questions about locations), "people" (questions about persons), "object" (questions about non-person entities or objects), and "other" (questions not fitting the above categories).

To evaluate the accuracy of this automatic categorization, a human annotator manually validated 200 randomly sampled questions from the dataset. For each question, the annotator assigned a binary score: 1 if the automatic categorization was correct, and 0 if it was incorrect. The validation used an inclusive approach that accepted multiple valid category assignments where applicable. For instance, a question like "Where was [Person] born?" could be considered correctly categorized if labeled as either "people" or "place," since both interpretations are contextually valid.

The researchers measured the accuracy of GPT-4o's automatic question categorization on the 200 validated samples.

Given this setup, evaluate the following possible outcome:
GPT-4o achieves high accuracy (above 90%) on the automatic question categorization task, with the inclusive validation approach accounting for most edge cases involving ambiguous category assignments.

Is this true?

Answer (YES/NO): YES